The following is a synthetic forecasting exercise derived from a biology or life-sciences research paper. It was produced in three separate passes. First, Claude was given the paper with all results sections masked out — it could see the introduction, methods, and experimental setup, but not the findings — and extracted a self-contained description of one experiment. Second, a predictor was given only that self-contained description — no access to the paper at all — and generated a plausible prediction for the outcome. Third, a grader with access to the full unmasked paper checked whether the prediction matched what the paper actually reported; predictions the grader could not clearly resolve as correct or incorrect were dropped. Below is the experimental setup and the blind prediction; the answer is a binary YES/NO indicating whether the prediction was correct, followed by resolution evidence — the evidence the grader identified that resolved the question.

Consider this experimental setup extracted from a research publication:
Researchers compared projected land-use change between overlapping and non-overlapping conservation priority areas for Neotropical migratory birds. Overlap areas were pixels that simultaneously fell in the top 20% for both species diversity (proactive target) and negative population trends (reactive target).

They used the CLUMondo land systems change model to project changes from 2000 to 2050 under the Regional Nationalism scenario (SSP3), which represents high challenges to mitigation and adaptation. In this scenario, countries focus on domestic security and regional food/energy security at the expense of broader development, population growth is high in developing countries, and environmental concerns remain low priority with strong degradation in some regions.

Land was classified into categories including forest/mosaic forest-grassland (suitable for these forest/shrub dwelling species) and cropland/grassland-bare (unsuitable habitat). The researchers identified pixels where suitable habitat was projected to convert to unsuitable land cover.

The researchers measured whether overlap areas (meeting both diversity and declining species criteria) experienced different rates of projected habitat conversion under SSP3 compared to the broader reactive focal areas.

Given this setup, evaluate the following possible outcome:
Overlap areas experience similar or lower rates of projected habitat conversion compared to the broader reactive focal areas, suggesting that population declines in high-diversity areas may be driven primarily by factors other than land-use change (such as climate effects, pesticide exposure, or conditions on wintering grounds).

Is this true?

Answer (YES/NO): YES